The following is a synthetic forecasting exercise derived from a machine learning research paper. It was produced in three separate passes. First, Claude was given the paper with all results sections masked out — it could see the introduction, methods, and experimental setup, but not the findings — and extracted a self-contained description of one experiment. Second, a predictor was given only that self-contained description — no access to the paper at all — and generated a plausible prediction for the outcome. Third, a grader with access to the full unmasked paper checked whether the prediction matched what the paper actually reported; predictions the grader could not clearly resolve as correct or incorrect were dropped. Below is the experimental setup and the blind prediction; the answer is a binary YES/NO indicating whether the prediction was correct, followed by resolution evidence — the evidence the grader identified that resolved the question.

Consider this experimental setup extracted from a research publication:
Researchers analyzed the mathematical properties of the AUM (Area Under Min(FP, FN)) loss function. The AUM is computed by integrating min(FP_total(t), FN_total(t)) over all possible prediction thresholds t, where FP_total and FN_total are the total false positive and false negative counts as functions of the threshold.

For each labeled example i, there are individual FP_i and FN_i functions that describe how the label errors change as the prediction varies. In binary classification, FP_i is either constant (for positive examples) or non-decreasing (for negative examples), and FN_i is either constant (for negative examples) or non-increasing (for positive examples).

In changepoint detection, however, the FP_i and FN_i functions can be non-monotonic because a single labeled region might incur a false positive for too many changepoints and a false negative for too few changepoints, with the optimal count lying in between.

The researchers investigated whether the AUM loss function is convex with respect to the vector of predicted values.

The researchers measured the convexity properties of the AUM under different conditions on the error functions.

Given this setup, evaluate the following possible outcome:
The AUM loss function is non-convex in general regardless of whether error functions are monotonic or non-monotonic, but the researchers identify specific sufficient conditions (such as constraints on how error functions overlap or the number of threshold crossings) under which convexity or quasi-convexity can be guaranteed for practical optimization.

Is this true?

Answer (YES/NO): NO